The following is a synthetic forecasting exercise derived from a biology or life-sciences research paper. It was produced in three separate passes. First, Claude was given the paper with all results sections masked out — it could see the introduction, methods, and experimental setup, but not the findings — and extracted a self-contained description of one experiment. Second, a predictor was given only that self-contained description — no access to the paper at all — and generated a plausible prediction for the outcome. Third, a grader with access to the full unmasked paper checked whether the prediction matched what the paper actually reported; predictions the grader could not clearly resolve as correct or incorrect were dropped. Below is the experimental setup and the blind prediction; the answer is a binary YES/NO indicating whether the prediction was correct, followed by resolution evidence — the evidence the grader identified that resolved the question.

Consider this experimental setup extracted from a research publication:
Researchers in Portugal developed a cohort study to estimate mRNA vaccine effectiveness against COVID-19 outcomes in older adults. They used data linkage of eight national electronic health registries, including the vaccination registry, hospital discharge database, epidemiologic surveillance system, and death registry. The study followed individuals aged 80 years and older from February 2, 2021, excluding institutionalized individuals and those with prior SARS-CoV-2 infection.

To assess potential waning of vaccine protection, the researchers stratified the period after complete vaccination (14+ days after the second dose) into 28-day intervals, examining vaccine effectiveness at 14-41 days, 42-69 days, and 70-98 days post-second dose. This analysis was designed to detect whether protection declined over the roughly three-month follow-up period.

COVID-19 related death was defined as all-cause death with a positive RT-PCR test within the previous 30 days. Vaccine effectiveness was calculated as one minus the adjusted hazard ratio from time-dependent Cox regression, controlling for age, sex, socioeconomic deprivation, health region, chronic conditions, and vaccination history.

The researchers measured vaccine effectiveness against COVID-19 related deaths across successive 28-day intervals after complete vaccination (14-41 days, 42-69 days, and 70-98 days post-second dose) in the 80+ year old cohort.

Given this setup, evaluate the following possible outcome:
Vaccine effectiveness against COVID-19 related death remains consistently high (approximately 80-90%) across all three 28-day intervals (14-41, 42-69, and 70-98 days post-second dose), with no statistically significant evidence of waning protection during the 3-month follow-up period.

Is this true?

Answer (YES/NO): NO